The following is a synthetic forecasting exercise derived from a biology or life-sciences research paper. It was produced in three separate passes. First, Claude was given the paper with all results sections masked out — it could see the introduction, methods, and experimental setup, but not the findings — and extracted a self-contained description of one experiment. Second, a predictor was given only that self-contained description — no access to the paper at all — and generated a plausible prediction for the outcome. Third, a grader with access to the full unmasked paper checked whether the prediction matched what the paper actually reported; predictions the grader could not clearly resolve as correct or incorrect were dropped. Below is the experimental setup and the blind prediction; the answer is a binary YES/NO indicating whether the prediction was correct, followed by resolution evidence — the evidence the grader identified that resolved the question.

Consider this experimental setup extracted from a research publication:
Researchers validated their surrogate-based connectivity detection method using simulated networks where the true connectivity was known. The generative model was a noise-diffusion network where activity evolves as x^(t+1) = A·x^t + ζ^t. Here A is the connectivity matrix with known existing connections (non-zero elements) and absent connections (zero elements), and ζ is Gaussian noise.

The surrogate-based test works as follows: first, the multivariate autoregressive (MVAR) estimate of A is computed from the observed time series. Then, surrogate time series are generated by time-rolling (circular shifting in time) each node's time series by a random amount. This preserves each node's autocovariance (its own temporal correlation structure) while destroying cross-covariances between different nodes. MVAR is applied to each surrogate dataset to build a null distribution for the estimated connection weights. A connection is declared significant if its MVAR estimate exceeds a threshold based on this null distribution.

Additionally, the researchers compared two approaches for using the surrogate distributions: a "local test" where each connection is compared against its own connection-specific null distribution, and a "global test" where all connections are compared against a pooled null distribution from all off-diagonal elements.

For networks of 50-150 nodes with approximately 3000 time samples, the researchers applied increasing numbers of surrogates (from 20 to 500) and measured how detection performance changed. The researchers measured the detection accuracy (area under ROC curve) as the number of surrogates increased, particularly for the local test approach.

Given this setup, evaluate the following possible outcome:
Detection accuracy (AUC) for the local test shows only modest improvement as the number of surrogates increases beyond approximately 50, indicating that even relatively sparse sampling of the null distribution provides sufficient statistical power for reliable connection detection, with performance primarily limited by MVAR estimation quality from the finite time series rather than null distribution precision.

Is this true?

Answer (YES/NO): NO